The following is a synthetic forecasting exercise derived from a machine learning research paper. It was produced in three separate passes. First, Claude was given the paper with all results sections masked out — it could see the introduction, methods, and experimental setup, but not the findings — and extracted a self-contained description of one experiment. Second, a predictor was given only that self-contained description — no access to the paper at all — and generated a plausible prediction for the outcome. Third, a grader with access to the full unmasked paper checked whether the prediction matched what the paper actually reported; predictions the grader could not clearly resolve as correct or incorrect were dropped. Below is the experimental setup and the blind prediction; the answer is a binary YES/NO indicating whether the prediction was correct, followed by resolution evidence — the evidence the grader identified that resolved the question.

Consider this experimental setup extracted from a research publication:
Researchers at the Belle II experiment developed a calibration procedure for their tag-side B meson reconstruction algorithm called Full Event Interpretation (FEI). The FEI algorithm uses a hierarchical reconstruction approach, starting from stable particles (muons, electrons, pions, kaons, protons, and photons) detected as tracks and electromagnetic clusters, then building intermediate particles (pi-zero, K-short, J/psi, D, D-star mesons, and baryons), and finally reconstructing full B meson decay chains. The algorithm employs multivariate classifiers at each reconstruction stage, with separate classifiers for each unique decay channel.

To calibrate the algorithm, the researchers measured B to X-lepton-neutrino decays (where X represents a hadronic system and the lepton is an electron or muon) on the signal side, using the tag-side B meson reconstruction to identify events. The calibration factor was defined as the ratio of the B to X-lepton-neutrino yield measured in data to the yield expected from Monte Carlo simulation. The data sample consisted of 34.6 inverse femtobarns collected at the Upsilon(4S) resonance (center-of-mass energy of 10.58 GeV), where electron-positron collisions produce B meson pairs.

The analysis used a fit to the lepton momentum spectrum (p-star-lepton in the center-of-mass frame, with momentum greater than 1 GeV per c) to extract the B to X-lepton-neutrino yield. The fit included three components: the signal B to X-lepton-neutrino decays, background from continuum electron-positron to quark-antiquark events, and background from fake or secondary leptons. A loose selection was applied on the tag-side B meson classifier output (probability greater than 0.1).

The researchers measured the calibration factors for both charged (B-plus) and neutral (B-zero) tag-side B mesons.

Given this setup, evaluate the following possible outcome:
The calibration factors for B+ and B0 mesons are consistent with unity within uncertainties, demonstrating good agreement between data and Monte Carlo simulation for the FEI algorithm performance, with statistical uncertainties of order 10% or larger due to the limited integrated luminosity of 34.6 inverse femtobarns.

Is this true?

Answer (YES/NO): NO